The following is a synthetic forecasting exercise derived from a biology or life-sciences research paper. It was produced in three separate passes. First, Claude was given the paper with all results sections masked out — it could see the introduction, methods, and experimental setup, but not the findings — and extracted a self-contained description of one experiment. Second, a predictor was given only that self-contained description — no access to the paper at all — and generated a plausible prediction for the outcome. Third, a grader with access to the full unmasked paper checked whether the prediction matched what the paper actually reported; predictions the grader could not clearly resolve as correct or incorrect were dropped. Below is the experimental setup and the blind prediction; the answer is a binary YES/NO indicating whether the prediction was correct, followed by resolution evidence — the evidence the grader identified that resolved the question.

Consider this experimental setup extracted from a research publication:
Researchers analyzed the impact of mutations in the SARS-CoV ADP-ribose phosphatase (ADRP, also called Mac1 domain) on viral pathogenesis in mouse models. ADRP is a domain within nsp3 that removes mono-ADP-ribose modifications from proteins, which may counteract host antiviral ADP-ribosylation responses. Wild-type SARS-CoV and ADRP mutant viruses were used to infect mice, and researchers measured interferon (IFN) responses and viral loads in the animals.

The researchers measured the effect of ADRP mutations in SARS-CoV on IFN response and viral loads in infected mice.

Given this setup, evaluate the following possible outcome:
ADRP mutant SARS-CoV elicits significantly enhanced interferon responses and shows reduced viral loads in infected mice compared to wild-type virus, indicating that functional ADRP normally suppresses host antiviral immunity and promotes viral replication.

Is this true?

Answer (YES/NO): YES